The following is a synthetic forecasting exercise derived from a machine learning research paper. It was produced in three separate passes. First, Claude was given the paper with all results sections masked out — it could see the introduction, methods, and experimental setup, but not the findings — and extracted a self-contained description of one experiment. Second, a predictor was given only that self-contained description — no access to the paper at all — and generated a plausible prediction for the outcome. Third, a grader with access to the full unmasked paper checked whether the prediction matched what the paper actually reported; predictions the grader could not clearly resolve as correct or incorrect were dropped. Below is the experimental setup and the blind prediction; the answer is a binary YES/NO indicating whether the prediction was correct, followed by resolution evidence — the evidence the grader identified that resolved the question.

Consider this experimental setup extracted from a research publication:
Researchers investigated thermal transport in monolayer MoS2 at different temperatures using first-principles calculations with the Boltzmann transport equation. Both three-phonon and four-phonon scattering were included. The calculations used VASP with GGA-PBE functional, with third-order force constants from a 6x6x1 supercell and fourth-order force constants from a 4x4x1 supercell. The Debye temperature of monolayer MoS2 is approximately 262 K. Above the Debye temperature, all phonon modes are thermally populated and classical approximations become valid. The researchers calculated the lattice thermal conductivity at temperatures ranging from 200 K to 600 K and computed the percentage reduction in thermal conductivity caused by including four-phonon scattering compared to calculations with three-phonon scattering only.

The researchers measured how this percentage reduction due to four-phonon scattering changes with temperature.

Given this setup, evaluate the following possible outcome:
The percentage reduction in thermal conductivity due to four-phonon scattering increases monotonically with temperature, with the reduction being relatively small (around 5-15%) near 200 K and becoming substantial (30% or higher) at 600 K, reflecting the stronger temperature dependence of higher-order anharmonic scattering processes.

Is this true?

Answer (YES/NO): NO